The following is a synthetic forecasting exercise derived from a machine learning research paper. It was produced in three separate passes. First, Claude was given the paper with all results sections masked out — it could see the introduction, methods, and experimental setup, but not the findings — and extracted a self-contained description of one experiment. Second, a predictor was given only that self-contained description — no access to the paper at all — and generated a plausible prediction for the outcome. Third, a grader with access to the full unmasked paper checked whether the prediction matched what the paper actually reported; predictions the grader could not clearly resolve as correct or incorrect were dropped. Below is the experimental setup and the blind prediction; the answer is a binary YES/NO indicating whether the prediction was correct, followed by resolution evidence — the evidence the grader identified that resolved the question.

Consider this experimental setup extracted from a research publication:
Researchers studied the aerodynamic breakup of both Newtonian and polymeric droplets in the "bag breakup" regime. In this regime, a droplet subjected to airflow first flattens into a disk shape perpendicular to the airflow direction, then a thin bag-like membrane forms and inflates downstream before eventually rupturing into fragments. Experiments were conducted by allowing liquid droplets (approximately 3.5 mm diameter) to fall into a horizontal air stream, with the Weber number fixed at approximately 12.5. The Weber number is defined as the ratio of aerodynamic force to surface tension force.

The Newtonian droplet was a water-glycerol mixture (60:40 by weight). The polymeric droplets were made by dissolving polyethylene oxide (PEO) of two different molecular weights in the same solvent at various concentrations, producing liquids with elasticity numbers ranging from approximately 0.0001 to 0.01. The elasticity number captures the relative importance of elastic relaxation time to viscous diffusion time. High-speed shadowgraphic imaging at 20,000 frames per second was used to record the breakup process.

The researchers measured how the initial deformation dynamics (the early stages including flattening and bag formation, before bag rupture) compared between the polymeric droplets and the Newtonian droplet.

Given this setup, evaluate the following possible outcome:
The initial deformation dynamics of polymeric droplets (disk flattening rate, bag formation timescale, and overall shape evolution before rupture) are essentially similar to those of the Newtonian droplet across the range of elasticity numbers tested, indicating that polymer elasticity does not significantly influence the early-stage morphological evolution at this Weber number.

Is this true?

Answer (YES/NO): NO